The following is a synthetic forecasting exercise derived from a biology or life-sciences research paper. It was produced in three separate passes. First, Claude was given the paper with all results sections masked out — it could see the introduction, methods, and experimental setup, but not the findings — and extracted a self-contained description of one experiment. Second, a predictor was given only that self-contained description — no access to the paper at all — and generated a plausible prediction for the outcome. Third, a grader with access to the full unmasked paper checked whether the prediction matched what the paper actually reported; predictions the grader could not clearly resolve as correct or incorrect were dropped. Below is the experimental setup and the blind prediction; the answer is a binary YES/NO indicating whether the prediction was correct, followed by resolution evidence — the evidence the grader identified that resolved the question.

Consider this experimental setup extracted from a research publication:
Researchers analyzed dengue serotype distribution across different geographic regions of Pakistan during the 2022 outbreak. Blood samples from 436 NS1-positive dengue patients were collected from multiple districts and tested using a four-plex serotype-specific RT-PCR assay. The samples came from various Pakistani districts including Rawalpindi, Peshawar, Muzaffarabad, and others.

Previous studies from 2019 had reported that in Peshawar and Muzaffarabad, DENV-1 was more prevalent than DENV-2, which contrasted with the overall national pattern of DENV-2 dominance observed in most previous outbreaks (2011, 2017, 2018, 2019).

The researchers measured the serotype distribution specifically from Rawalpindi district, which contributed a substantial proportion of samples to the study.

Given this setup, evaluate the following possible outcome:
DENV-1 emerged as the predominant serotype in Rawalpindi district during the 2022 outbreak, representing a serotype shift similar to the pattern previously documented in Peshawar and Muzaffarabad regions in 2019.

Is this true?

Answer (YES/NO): NO